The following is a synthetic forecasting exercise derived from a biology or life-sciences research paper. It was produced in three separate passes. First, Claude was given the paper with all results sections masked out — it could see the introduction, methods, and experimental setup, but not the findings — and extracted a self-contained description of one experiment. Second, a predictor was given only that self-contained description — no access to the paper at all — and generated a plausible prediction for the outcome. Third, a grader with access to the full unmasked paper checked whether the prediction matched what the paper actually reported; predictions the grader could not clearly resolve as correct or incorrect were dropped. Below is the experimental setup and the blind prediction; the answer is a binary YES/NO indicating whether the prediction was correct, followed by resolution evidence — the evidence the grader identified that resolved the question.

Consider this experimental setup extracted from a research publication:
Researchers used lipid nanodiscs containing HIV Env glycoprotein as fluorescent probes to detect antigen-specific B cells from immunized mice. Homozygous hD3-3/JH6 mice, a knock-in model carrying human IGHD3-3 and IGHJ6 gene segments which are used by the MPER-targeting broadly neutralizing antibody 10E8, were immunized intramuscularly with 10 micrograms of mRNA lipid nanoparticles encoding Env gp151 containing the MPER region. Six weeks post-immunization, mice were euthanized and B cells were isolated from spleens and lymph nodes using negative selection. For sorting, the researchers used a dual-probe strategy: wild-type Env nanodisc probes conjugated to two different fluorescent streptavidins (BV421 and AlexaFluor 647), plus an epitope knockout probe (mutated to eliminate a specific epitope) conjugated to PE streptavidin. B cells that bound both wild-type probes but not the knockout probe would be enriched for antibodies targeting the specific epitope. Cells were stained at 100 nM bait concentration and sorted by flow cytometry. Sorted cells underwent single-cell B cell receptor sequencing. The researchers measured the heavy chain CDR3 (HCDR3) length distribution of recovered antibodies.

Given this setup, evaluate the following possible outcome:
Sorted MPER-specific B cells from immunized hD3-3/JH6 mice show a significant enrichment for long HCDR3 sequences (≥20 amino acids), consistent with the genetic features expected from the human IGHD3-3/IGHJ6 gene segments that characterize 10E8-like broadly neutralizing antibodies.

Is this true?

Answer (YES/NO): NO